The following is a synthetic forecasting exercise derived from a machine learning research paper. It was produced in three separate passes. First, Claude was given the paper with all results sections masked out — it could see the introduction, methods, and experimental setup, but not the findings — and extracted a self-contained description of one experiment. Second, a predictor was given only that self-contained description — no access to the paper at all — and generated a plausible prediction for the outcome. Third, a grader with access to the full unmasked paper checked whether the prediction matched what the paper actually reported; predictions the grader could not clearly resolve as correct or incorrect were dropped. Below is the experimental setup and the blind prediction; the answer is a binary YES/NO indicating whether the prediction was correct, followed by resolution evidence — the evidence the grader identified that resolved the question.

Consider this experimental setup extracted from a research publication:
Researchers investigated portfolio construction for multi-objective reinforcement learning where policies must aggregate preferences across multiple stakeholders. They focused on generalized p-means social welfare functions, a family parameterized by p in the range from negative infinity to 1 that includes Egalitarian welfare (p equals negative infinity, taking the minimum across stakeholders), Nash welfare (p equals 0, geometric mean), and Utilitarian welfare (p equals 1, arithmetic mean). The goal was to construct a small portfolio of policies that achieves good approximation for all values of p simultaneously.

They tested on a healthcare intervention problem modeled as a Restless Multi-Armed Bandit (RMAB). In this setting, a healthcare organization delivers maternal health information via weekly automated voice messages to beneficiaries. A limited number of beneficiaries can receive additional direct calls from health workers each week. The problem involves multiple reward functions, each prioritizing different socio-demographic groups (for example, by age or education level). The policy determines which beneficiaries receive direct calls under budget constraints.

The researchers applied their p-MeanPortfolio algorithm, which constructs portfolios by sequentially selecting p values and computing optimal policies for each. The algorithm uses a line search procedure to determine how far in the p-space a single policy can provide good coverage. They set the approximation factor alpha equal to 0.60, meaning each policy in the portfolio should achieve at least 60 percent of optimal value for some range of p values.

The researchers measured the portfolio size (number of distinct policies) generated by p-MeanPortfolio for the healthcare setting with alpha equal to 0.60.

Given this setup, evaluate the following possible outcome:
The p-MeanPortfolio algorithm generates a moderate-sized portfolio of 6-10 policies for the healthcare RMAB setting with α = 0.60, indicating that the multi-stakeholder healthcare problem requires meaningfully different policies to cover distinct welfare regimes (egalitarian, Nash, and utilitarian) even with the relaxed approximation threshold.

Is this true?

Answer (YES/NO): NO